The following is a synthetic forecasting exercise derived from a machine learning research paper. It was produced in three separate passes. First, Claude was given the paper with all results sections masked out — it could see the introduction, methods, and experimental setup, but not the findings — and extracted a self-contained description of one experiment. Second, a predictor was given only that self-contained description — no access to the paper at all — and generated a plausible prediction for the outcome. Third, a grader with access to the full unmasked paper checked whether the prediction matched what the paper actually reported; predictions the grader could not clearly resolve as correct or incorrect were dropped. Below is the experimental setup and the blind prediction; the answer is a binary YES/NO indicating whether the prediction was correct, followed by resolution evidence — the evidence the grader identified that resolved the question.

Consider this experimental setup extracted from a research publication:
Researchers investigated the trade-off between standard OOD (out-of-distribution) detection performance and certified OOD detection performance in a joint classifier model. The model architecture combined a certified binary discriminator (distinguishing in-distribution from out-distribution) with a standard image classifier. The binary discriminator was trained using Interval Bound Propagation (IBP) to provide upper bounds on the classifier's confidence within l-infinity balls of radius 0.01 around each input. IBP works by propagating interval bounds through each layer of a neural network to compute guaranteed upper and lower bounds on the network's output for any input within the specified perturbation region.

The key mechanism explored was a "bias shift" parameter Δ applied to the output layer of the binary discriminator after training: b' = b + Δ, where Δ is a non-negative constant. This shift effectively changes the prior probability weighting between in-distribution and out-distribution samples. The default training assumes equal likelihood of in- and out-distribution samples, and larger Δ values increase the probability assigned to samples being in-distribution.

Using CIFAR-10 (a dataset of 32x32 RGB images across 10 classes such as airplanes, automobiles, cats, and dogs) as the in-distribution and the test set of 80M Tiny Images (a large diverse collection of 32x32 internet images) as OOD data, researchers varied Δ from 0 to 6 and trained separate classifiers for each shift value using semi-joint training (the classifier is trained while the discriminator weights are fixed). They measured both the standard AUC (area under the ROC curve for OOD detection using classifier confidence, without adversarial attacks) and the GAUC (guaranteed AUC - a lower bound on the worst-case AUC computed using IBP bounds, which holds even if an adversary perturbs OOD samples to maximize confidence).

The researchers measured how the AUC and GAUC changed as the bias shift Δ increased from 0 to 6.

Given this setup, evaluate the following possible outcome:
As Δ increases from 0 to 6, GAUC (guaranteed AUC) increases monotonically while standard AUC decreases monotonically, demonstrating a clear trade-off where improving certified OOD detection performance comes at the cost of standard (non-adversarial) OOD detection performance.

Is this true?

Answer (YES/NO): NO